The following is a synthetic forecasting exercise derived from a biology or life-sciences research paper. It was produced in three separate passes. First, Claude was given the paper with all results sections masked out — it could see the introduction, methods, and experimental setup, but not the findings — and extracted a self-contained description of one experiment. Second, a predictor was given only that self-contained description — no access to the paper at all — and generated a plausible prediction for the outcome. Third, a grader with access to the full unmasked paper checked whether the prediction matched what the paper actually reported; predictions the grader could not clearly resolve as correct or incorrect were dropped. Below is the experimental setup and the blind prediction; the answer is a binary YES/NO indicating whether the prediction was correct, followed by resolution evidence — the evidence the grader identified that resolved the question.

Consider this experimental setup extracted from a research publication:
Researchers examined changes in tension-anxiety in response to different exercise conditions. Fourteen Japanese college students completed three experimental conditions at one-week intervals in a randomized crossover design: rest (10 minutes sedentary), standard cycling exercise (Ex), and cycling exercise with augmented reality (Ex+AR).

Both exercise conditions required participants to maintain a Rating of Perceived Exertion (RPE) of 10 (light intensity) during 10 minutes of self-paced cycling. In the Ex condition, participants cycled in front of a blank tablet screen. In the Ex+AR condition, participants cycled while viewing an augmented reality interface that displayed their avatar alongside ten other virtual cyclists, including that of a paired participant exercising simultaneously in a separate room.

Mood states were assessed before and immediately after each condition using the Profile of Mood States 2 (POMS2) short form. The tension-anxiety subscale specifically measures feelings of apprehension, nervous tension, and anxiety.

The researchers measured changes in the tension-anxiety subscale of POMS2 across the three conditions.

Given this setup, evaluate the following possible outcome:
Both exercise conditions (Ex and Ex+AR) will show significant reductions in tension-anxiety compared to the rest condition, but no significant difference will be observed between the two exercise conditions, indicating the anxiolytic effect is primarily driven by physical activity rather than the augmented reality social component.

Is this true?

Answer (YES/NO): NO